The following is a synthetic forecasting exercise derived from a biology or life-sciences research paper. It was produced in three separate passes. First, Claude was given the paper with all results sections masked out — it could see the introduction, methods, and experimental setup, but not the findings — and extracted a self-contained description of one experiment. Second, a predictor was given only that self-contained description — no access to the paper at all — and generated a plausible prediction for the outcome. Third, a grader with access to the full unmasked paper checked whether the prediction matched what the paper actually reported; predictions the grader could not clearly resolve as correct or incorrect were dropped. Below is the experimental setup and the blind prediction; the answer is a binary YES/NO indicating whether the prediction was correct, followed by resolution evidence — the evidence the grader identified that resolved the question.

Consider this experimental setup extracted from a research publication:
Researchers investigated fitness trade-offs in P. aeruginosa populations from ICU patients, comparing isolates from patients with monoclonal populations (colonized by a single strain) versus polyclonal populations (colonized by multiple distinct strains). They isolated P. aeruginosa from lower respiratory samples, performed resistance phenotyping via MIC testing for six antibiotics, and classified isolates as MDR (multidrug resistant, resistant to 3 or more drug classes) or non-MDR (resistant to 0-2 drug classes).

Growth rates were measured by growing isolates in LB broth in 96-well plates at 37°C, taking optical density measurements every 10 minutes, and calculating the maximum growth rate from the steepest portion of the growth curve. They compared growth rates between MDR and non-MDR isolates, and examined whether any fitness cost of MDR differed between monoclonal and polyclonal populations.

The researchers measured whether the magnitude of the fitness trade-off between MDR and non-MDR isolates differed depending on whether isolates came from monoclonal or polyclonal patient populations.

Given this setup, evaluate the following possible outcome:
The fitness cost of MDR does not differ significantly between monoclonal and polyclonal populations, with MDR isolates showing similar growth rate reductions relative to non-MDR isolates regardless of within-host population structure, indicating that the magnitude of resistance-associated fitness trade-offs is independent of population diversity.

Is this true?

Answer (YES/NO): NO